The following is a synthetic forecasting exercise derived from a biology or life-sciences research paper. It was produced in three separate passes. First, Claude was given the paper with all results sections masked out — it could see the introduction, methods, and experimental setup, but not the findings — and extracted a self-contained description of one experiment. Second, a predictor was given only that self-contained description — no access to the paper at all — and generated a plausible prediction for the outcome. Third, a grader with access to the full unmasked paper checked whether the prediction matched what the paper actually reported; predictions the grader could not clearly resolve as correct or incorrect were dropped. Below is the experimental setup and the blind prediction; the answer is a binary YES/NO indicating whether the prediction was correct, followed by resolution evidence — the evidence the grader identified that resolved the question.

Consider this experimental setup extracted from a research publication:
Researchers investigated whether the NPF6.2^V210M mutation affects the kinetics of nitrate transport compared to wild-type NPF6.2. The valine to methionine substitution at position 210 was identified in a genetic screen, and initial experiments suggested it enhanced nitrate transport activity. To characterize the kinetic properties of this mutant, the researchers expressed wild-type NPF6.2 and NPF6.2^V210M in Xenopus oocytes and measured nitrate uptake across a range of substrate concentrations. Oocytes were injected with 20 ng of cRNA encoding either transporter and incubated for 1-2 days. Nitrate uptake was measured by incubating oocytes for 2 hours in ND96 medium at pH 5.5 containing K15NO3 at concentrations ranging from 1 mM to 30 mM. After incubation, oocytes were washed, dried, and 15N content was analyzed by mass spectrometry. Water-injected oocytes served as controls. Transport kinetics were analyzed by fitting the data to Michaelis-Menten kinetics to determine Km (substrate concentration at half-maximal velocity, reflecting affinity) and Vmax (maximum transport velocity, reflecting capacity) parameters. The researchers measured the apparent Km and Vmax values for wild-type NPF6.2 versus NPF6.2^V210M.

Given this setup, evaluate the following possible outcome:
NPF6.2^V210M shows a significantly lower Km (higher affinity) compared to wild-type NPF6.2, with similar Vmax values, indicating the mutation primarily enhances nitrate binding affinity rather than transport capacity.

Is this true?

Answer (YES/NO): NO